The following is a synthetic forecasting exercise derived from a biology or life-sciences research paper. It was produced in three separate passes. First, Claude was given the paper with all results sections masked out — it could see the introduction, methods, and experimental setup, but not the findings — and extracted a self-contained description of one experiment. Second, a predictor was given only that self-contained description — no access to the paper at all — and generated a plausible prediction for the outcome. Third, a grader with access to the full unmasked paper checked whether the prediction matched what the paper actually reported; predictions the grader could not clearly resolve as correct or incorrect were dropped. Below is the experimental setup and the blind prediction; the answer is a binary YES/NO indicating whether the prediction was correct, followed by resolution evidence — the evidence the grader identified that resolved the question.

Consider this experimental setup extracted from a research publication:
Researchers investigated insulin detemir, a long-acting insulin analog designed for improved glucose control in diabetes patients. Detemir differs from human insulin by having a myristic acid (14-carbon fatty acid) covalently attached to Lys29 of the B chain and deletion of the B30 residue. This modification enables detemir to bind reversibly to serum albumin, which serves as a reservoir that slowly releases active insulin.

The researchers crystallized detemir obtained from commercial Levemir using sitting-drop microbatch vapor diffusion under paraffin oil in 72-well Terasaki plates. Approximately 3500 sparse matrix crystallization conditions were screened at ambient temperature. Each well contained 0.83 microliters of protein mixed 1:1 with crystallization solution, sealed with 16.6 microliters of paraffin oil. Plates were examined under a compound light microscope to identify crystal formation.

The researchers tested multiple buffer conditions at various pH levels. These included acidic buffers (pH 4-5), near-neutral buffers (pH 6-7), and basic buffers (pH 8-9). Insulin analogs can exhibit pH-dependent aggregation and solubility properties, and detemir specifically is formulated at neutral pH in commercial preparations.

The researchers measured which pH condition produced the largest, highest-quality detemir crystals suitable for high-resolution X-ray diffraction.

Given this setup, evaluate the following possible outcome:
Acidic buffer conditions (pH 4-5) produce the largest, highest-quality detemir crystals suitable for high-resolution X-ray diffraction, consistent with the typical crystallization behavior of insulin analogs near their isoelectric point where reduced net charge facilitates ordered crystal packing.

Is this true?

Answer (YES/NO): NO